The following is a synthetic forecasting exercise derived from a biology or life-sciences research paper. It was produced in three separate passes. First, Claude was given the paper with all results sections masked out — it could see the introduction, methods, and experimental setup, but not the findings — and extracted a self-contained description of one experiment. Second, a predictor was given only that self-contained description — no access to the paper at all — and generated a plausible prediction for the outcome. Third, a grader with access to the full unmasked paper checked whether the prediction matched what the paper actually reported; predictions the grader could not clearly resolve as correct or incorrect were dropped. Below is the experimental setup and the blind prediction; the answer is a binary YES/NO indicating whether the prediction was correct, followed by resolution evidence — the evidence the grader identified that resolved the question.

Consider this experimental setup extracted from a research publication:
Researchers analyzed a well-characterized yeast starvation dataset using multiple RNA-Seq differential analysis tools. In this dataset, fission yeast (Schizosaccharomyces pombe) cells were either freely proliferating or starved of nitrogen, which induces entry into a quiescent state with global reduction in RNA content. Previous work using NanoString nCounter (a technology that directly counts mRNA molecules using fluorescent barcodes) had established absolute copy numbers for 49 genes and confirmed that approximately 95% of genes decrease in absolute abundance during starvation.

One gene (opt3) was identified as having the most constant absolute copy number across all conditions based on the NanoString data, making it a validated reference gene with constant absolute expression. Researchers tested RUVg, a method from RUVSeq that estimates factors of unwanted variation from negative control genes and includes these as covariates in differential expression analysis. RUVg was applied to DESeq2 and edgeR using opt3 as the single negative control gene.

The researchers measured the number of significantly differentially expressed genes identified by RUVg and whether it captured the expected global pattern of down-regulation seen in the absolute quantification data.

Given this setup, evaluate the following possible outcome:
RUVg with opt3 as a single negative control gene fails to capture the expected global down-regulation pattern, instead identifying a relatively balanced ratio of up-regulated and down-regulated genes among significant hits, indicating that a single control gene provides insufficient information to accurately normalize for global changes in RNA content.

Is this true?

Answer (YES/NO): NO